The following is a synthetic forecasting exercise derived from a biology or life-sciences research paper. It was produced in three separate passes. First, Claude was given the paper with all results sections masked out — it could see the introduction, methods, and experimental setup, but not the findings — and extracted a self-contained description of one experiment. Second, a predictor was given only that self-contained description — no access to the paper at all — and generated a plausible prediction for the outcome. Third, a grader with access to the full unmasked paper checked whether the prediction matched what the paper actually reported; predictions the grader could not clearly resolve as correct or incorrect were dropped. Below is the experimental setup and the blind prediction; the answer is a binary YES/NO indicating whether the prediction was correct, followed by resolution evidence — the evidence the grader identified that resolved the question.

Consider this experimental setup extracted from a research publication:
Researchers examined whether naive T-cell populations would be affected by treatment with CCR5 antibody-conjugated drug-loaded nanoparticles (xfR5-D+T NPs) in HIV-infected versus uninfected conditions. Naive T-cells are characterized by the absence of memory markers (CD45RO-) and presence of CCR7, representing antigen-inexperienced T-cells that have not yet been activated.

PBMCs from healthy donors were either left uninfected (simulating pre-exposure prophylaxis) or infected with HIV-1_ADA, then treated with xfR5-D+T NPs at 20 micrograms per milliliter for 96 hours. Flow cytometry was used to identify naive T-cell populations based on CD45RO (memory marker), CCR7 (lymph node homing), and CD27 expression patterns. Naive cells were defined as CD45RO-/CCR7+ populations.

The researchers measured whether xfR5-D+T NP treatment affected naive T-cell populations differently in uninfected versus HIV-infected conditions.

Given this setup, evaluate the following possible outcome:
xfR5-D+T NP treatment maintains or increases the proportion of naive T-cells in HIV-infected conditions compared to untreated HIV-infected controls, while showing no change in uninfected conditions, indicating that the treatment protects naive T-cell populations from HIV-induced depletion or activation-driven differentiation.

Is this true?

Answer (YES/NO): NO